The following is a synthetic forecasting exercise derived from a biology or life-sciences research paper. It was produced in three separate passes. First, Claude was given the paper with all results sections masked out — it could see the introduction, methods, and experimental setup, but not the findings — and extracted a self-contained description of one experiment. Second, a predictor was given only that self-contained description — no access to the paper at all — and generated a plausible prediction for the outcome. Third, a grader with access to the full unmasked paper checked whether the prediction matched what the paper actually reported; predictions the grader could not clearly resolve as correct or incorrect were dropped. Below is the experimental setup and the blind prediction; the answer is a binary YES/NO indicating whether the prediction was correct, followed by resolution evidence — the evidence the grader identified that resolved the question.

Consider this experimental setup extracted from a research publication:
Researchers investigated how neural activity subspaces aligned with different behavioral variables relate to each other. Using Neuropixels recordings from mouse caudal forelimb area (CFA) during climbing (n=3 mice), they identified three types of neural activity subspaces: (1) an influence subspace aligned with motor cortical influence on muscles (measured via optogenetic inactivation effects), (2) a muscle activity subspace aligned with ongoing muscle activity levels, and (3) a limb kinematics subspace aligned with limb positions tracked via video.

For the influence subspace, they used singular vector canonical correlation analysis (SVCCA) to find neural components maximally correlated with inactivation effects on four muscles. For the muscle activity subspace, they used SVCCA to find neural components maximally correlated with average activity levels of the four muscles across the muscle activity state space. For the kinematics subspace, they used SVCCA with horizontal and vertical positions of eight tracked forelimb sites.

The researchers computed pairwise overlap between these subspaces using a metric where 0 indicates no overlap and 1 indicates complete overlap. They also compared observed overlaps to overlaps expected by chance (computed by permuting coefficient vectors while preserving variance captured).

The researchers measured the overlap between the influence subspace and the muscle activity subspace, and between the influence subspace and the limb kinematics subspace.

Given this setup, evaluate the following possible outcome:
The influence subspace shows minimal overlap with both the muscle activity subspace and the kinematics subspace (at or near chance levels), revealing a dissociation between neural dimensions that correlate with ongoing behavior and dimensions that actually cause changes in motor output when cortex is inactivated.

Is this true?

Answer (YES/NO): NO